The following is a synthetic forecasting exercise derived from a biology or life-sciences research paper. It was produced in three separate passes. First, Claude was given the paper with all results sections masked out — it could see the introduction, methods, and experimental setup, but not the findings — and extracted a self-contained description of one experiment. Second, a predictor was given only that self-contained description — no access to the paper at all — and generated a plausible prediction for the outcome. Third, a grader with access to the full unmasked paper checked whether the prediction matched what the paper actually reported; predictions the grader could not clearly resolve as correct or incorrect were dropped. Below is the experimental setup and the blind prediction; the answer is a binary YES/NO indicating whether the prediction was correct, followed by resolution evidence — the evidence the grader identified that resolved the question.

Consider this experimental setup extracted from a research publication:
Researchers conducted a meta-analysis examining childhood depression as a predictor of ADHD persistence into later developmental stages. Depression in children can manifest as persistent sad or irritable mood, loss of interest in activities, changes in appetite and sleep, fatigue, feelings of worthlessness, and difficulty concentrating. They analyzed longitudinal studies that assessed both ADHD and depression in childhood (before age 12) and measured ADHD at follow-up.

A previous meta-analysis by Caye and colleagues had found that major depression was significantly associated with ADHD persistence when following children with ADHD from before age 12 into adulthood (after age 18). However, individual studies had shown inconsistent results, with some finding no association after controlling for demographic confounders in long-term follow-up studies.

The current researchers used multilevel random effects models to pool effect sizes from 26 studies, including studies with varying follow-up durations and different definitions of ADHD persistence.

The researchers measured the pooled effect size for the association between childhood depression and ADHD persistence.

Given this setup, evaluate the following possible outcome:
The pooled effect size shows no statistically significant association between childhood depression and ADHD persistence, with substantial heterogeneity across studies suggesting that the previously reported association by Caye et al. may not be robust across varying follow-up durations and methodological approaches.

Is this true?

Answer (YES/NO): NO